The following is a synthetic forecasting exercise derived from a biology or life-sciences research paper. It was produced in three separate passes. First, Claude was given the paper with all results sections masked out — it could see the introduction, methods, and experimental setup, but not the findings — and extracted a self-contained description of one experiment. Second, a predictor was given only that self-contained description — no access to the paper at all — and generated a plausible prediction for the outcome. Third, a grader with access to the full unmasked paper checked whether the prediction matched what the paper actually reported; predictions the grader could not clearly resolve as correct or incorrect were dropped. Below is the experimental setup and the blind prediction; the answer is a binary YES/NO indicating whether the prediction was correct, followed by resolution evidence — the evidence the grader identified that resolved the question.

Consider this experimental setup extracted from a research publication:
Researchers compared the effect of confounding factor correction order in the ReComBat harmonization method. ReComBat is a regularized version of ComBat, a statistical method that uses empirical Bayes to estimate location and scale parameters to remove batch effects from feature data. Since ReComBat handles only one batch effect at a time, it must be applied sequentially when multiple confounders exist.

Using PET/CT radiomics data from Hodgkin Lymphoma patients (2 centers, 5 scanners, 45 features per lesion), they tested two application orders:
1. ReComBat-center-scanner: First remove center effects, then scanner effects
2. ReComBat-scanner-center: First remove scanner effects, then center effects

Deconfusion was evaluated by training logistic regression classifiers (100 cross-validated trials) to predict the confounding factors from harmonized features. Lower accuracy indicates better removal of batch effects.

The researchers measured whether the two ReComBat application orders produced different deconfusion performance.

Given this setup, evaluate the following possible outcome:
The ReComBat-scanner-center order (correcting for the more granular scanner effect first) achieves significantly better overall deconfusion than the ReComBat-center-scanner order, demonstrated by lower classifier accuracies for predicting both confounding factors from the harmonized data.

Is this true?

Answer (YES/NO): NO